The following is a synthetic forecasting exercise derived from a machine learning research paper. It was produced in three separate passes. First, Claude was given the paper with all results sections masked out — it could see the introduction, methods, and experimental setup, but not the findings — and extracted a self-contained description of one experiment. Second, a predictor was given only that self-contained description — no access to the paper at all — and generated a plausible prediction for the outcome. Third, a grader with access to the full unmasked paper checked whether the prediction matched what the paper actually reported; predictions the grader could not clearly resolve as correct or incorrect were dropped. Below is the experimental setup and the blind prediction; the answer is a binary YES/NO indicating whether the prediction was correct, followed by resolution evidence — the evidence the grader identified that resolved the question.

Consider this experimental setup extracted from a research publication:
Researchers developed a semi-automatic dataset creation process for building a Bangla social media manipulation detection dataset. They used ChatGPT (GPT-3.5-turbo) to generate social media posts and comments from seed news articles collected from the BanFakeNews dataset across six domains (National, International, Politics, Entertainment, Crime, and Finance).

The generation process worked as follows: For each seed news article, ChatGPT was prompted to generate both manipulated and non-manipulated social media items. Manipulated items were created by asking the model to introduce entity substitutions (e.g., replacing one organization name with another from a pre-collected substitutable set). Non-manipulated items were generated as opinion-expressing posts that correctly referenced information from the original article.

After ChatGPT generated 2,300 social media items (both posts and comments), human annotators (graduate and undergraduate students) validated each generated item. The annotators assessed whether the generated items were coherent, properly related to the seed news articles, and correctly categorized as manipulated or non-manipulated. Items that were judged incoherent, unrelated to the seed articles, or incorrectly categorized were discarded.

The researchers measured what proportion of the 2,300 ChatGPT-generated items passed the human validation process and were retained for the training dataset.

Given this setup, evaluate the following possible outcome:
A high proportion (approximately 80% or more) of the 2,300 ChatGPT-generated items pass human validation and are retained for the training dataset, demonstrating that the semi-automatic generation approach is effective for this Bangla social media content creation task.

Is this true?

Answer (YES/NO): NO